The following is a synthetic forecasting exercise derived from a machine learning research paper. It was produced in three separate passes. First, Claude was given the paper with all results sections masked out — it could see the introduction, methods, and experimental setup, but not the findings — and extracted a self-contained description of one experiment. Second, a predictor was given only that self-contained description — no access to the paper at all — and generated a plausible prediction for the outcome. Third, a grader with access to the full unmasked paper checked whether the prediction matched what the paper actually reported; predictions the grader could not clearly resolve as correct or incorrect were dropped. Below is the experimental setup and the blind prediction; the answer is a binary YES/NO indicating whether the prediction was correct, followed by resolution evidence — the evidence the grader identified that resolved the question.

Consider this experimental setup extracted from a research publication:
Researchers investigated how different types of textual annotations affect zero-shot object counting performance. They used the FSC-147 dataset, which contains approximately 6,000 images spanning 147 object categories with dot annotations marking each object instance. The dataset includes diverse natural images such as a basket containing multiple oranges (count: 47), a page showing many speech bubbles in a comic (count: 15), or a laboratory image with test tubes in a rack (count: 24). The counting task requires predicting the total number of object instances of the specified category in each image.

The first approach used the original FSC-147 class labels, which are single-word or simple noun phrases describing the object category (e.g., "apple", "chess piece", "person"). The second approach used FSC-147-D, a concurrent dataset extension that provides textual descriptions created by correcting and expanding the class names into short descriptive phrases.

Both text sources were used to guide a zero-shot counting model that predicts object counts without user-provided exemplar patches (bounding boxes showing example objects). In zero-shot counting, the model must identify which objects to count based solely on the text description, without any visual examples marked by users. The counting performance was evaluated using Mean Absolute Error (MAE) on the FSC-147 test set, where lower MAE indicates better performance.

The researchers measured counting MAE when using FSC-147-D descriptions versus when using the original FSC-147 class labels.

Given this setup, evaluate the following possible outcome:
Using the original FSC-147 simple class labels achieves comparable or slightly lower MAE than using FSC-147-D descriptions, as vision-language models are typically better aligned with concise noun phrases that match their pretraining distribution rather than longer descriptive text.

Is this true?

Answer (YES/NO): YES